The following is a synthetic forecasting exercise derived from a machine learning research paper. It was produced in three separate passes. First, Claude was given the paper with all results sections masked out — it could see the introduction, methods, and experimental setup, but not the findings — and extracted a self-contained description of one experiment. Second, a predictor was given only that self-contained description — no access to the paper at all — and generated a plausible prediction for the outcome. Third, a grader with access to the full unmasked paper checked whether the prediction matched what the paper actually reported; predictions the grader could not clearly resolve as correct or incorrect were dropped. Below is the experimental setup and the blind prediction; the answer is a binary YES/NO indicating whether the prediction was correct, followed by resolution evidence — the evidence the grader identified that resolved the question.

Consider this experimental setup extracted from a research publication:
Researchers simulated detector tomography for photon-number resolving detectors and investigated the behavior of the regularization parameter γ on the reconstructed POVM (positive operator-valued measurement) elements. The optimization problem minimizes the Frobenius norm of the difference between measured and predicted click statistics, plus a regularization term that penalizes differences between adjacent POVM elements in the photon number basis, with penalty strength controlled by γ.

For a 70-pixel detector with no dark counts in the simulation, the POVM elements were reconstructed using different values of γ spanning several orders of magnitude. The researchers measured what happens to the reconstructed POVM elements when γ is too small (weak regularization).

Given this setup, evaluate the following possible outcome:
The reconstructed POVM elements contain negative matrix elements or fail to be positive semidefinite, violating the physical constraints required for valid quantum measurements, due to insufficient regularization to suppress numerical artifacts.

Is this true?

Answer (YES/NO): NO